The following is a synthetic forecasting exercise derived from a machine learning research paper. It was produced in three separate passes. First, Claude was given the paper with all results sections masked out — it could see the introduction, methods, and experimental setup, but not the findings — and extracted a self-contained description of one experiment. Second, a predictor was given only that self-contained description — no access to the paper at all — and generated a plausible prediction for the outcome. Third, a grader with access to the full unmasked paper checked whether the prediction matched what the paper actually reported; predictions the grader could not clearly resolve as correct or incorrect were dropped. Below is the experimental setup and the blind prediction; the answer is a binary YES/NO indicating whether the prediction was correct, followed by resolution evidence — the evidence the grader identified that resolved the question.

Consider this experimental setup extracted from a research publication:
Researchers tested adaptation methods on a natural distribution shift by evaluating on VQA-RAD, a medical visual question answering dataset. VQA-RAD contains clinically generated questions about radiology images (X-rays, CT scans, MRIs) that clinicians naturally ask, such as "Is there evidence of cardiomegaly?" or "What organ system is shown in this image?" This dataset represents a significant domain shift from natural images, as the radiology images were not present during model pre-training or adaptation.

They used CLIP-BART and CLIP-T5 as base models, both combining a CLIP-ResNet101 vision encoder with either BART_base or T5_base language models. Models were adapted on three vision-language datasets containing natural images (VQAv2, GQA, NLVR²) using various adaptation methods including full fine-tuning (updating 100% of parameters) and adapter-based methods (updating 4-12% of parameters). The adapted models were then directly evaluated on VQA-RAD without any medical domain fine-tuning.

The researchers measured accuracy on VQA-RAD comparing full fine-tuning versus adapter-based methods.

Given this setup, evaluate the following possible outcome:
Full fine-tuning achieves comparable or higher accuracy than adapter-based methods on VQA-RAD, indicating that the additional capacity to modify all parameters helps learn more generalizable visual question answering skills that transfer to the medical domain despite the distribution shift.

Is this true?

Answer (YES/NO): NO